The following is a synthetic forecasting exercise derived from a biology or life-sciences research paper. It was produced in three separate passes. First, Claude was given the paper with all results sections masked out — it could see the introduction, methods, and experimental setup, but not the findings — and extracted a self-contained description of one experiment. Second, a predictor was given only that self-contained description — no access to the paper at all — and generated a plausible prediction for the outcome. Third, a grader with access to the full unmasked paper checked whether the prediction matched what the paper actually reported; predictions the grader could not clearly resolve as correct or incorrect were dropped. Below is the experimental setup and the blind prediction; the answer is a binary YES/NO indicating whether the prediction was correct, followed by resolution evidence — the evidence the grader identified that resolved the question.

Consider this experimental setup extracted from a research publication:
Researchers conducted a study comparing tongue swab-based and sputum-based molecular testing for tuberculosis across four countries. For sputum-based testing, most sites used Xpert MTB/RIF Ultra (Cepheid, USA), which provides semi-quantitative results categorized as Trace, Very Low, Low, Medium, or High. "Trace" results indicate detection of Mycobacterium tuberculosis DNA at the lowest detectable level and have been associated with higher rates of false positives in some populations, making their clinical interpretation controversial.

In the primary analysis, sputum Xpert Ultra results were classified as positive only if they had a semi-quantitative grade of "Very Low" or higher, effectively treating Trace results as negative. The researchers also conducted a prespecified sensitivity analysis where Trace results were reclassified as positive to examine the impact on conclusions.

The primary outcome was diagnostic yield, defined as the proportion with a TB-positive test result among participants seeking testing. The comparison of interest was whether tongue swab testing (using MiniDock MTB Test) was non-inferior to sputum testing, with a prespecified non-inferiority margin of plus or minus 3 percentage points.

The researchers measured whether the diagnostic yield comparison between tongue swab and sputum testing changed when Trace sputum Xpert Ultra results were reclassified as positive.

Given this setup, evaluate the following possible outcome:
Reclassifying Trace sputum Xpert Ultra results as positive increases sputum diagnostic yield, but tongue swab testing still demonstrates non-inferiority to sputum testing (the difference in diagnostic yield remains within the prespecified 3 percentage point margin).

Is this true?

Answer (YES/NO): YES